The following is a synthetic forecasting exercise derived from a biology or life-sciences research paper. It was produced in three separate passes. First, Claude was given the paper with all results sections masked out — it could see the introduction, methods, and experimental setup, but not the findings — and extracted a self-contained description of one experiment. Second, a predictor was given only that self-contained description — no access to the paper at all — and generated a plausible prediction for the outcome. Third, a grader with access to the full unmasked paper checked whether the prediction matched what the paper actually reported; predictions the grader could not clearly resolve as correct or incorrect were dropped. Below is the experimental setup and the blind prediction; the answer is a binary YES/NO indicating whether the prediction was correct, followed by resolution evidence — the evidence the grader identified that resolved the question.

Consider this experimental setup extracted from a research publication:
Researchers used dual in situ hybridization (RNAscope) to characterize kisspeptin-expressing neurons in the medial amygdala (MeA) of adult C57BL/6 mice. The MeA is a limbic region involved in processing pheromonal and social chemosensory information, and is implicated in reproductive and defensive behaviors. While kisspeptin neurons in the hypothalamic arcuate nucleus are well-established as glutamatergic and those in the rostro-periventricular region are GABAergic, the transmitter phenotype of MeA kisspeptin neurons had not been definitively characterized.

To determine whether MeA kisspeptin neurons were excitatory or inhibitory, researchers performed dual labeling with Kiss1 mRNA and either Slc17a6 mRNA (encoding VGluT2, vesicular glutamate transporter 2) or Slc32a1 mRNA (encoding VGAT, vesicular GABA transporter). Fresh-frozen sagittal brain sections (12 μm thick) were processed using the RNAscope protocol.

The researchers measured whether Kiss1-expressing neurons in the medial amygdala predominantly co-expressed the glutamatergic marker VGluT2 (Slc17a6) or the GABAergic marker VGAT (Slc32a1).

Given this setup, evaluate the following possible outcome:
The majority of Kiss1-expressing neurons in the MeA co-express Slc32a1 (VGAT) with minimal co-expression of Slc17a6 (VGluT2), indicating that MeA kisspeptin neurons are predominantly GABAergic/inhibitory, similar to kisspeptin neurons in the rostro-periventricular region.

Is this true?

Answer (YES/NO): YES